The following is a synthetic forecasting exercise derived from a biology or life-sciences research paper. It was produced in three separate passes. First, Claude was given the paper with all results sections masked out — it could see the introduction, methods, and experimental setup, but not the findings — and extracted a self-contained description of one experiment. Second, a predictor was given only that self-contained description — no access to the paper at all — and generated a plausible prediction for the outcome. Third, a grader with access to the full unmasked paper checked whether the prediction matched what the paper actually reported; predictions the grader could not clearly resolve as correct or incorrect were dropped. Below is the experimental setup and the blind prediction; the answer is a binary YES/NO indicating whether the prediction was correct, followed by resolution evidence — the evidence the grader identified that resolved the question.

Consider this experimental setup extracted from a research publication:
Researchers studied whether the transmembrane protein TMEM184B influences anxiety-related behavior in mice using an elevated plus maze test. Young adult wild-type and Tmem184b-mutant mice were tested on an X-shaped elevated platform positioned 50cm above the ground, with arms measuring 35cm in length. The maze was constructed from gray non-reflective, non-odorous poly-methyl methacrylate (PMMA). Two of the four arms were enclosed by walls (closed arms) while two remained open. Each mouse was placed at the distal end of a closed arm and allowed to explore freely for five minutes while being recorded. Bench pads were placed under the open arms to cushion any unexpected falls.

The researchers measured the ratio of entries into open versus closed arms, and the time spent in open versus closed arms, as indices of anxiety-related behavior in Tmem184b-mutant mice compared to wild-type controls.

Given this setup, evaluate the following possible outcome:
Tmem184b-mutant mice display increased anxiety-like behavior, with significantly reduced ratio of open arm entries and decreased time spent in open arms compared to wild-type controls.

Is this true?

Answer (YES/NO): NO